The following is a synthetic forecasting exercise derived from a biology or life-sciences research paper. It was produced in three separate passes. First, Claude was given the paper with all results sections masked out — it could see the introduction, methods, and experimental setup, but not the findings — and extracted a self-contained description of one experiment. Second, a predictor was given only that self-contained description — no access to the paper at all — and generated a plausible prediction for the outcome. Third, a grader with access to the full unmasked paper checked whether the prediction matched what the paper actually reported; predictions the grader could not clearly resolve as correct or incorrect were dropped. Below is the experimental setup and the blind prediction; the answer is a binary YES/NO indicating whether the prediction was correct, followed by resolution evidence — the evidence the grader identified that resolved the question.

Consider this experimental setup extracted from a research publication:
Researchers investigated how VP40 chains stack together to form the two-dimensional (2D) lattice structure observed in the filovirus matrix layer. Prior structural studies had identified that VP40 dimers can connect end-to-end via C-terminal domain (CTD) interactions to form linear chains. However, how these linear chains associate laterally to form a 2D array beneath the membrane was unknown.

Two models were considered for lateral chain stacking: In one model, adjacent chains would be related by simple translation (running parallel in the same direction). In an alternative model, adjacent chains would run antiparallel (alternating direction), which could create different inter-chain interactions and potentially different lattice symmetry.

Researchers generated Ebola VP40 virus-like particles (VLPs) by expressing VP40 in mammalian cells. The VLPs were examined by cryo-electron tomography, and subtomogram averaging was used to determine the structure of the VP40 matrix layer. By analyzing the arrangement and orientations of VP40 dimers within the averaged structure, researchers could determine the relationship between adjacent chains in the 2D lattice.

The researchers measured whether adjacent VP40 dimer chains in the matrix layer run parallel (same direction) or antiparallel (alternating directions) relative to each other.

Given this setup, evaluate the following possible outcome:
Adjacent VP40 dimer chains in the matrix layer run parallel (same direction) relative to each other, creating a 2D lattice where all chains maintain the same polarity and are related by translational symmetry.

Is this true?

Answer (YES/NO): NO